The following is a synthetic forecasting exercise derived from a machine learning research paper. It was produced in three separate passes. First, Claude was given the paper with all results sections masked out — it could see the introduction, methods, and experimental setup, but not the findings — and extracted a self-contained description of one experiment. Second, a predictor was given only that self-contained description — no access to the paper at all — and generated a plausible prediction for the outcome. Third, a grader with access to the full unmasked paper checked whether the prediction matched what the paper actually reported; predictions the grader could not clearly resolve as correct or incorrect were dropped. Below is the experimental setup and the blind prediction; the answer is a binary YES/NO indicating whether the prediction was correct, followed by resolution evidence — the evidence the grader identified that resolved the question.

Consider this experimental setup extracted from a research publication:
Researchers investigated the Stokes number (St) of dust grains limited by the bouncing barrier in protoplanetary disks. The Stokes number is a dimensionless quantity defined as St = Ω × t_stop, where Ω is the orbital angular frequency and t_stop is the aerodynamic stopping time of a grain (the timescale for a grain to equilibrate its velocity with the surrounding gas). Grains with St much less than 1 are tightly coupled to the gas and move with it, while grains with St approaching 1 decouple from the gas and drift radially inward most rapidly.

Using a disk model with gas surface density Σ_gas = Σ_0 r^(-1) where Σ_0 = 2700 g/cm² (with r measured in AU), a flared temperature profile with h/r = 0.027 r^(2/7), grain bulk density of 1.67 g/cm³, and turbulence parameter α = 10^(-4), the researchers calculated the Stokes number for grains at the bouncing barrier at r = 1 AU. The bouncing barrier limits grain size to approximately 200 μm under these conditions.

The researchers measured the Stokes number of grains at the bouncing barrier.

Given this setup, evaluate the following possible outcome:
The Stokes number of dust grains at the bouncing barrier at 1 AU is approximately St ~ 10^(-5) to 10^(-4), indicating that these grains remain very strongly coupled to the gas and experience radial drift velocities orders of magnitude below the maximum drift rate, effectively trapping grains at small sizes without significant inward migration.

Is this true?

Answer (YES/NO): YES